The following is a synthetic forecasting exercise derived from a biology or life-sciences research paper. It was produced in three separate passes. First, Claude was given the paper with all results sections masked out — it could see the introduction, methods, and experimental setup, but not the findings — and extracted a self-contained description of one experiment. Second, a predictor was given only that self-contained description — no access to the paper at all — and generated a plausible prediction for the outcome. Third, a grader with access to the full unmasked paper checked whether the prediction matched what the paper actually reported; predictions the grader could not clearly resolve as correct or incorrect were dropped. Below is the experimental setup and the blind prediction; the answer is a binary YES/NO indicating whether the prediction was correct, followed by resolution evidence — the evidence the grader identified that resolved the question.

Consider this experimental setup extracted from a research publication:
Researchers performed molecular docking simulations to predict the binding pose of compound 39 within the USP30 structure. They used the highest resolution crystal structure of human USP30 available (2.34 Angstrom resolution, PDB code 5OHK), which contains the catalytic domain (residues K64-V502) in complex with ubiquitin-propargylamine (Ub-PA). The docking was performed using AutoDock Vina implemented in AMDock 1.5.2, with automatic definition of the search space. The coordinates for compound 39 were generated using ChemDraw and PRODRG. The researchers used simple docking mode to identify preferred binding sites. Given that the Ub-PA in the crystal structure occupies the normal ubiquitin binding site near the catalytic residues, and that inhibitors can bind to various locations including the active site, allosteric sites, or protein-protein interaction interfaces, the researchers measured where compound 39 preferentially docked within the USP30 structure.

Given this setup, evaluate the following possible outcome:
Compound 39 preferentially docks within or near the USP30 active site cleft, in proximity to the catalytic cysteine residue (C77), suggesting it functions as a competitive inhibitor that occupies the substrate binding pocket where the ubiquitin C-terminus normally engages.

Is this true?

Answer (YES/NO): YES